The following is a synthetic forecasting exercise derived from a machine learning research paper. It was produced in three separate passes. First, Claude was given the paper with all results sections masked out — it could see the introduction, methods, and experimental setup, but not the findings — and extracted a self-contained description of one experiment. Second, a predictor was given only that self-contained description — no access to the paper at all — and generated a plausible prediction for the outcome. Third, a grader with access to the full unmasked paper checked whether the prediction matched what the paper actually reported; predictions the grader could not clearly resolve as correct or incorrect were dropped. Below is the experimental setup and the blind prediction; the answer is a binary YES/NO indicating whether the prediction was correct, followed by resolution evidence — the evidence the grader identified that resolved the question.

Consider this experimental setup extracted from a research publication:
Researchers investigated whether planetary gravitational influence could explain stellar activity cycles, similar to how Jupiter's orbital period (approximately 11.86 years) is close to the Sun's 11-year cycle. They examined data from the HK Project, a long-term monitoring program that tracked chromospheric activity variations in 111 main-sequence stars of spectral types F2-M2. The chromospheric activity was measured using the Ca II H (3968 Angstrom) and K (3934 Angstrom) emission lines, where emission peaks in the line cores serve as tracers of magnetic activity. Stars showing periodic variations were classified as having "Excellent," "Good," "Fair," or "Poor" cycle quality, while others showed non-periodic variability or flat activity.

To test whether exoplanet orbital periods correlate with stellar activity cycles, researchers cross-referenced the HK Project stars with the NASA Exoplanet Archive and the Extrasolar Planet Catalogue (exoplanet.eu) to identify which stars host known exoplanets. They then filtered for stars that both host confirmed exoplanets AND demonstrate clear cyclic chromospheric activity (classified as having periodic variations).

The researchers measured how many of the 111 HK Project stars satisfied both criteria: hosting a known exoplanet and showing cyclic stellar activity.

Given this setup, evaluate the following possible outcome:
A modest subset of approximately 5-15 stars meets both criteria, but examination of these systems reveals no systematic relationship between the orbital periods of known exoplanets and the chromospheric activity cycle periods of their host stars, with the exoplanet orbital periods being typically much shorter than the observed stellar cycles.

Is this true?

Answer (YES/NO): NO